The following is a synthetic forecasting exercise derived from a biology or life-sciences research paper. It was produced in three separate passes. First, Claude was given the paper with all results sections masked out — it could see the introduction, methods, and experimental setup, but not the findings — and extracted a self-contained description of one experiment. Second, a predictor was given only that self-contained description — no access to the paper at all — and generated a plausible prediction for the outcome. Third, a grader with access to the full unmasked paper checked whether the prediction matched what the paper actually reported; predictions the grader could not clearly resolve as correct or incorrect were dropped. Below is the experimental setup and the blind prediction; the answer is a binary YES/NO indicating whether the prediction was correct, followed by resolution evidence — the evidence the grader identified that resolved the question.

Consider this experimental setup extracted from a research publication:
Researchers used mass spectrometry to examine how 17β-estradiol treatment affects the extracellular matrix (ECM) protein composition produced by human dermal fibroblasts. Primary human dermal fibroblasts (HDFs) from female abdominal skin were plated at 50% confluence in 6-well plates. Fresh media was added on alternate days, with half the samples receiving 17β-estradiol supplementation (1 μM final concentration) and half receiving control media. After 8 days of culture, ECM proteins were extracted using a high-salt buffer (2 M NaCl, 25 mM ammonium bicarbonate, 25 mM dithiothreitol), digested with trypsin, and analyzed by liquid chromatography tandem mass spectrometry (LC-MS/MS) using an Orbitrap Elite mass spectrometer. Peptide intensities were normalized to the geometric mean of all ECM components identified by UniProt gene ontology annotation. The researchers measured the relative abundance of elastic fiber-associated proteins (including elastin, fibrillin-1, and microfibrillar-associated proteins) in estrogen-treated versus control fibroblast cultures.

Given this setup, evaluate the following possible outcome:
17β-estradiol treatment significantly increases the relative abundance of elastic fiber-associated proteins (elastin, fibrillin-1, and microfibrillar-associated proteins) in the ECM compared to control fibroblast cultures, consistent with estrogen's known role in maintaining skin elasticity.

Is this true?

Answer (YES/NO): NO